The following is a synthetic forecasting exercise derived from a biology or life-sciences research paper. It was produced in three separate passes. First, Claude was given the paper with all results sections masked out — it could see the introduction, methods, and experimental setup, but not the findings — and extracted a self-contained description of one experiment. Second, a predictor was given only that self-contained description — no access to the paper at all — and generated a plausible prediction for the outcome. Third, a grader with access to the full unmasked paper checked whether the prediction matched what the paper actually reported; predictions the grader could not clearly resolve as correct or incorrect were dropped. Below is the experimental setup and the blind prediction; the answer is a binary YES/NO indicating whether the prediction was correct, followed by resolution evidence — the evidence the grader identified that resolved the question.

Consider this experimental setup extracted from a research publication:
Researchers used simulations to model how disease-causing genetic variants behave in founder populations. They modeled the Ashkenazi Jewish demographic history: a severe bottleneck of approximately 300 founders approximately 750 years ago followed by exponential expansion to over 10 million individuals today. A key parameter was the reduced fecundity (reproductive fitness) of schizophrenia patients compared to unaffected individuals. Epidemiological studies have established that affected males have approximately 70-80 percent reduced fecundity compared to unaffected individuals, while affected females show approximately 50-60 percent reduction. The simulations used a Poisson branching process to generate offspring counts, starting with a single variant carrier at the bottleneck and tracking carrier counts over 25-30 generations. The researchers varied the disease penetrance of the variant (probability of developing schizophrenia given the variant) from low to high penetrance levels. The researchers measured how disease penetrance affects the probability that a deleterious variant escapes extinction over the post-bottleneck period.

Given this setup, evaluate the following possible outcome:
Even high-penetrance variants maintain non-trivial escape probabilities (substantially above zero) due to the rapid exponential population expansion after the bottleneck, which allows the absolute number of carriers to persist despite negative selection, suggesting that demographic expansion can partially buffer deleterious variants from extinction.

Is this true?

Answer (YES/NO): YES